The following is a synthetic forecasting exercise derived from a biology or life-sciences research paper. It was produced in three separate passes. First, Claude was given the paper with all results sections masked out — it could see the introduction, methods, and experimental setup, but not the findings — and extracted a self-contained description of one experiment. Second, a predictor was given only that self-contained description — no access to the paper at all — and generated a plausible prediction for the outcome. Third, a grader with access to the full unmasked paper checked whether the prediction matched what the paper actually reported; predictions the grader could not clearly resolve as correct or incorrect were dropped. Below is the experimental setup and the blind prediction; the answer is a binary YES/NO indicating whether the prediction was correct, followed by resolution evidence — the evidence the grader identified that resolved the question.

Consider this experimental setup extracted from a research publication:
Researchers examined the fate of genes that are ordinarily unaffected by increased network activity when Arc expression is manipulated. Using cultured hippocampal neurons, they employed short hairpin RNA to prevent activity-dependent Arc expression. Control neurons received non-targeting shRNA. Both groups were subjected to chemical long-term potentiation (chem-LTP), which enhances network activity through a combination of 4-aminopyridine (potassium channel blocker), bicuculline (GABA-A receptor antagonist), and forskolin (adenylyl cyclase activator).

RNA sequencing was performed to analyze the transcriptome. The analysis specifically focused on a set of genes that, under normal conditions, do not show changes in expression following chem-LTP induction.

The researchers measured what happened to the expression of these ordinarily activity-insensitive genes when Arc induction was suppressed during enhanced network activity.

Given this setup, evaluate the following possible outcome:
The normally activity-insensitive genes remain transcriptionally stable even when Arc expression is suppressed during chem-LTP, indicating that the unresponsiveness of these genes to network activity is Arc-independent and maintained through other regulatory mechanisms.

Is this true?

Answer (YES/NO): NO